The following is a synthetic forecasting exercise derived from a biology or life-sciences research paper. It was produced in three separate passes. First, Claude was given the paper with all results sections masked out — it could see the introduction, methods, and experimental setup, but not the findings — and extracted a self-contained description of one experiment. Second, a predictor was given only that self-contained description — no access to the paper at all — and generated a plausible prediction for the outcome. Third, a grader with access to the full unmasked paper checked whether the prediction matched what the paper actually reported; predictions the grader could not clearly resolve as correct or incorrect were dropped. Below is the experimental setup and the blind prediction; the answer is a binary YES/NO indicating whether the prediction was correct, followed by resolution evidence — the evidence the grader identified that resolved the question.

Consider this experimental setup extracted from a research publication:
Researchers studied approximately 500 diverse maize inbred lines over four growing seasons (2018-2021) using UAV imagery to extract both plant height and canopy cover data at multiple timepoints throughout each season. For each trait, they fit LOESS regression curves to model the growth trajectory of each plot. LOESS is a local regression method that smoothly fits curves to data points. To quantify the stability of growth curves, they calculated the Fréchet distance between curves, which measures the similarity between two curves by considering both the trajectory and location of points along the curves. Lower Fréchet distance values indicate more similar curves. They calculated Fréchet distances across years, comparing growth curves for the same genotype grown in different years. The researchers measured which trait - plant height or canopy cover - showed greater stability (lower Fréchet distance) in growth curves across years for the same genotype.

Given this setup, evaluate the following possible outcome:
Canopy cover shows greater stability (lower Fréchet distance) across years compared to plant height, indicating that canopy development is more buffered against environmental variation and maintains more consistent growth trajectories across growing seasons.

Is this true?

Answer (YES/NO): NO